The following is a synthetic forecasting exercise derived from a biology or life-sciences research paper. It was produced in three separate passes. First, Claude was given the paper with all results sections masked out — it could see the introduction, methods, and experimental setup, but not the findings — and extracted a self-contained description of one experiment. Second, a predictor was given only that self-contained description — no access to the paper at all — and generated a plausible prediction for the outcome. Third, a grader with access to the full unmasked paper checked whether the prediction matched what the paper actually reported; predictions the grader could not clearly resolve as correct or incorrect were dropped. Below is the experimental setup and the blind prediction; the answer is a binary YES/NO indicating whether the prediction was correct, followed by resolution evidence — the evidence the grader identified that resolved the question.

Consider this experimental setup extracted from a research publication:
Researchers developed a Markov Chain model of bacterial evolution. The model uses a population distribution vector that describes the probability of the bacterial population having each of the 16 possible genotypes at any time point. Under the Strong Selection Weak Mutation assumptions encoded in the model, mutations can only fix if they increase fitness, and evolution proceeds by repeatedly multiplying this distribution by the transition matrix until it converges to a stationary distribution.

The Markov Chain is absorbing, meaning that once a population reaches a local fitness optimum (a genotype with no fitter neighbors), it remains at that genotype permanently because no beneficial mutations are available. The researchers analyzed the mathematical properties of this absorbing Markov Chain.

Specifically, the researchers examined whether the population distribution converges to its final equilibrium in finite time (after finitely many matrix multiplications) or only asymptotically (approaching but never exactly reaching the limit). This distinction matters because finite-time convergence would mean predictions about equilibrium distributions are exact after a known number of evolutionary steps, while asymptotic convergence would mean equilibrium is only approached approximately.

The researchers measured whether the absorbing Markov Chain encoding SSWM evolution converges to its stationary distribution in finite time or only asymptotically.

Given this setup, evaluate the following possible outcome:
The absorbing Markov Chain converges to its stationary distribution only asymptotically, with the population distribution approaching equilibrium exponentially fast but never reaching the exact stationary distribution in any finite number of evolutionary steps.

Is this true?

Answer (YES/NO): NO